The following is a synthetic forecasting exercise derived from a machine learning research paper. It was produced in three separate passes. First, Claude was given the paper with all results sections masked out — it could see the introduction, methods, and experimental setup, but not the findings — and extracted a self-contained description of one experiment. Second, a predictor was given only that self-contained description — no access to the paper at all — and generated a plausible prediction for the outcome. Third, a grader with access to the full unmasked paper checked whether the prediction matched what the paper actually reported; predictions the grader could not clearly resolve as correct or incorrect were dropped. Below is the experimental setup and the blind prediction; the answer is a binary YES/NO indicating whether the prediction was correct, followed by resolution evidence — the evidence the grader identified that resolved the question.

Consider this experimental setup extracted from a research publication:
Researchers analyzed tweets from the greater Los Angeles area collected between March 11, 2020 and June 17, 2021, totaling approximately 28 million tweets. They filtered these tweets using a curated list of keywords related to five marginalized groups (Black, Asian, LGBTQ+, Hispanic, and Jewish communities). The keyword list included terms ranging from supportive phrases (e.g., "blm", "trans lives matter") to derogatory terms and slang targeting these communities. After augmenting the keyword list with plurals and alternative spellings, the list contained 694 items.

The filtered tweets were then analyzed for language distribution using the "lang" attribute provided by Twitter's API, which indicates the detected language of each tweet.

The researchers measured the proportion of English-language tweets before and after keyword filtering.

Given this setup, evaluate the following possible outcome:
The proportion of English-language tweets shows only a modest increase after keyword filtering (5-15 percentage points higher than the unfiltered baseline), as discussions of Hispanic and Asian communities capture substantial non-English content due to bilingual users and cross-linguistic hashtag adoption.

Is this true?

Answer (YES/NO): YES